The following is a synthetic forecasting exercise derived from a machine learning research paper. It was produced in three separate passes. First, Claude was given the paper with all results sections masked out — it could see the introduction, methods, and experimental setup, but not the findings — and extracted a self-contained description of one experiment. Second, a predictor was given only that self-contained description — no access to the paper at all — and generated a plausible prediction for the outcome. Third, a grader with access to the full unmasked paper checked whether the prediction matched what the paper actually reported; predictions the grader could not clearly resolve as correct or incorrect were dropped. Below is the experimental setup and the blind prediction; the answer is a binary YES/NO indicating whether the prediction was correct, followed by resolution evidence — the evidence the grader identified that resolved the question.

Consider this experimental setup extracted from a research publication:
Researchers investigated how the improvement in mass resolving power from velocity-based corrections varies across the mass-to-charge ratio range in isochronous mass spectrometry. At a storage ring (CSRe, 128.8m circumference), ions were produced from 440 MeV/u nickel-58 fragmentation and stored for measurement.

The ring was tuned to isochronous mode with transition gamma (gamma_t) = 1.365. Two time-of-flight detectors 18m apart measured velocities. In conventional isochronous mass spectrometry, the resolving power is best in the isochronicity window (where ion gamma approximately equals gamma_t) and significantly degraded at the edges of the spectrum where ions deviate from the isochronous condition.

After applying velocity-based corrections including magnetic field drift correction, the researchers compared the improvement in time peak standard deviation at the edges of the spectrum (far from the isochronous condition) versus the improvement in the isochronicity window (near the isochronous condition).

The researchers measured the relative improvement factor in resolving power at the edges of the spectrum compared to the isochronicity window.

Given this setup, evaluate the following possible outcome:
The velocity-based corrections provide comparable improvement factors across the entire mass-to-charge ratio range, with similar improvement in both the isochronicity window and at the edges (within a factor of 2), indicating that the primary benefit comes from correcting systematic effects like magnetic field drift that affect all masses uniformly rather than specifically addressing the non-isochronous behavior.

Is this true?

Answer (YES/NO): NO